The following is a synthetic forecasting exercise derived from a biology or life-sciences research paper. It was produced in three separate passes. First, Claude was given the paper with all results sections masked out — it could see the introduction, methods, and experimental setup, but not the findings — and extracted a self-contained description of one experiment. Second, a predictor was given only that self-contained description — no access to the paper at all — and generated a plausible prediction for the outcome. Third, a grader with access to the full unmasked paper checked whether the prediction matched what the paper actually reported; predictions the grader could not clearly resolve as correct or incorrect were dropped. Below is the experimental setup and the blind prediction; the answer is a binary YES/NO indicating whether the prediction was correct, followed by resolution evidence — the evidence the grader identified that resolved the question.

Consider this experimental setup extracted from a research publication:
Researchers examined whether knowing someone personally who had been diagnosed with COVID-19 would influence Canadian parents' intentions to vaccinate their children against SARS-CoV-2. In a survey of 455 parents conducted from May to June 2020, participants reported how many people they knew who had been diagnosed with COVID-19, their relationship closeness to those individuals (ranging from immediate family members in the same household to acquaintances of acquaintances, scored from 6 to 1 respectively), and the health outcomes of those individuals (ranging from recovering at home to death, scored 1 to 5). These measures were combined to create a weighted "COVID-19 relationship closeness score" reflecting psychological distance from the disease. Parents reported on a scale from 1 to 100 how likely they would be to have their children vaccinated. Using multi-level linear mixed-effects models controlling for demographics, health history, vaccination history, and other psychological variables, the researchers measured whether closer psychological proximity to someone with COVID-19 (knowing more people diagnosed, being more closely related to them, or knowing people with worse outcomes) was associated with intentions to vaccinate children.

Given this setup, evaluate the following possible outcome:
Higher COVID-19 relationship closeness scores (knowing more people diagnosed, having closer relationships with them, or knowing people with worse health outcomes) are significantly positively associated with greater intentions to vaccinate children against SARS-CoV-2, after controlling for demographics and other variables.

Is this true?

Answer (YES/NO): NO